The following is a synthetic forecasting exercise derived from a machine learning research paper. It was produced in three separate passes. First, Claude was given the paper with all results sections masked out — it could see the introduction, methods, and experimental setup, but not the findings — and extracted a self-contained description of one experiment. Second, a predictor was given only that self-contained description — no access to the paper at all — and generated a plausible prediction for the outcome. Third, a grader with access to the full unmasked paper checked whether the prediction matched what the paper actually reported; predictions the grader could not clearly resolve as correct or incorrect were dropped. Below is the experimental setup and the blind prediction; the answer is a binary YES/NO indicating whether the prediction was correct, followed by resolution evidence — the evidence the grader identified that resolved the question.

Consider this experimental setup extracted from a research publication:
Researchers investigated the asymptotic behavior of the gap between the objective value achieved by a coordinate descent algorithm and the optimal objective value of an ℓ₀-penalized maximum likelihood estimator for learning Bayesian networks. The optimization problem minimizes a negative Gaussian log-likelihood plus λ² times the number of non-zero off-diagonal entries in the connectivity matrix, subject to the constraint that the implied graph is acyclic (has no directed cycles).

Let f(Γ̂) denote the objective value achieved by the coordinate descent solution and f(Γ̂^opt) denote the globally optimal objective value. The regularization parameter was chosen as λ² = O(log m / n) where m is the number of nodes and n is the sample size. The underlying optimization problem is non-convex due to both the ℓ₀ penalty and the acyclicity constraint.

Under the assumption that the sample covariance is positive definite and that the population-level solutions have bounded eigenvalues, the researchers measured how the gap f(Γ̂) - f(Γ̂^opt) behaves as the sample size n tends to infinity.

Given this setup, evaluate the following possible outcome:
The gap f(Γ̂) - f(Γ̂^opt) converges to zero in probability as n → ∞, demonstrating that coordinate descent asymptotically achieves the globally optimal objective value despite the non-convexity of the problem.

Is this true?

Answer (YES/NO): YES